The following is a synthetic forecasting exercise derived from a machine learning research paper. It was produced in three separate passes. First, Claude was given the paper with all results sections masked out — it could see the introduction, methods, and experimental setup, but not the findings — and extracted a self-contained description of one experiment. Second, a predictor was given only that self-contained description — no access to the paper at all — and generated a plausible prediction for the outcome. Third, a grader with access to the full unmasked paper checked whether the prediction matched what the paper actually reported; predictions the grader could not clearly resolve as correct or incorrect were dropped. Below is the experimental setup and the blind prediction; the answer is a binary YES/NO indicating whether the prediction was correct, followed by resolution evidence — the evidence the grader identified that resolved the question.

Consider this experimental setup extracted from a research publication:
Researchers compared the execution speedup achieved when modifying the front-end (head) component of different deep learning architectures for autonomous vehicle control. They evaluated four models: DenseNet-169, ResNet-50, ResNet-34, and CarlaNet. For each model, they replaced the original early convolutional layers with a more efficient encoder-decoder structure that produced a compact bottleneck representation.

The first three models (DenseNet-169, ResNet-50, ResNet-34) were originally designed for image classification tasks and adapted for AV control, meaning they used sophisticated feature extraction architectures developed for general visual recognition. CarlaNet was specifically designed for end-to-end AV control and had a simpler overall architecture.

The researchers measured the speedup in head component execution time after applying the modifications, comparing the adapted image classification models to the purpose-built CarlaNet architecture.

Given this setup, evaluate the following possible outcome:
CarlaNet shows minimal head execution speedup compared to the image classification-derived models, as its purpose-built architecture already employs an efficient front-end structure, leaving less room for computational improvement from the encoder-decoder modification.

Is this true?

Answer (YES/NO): YES